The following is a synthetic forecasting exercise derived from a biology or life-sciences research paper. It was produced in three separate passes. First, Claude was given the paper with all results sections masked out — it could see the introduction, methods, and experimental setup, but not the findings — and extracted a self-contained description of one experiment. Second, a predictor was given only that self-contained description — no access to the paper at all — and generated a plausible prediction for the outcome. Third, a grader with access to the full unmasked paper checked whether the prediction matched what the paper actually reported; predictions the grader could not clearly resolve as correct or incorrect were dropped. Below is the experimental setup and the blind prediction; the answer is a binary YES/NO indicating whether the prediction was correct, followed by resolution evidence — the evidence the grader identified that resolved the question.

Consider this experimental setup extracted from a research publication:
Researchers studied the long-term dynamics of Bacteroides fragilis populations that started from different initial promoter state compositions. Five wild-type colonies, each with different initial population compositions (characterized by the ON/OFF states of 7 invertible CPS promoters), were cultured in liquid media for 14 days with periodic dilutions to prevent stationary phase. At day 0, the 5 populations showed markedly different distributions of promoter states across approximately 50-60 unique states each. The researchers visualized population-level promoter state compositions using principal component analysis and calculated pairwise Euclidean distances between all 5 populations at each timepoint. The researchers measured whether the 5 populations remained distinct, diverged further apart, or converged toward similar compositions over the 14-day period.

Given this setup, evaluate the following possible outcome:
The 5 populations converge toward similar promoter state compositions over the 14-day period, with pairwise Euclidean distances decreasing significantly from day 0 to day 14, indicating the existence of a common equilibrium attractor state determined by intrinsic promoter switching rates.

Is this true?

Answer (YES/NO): YES